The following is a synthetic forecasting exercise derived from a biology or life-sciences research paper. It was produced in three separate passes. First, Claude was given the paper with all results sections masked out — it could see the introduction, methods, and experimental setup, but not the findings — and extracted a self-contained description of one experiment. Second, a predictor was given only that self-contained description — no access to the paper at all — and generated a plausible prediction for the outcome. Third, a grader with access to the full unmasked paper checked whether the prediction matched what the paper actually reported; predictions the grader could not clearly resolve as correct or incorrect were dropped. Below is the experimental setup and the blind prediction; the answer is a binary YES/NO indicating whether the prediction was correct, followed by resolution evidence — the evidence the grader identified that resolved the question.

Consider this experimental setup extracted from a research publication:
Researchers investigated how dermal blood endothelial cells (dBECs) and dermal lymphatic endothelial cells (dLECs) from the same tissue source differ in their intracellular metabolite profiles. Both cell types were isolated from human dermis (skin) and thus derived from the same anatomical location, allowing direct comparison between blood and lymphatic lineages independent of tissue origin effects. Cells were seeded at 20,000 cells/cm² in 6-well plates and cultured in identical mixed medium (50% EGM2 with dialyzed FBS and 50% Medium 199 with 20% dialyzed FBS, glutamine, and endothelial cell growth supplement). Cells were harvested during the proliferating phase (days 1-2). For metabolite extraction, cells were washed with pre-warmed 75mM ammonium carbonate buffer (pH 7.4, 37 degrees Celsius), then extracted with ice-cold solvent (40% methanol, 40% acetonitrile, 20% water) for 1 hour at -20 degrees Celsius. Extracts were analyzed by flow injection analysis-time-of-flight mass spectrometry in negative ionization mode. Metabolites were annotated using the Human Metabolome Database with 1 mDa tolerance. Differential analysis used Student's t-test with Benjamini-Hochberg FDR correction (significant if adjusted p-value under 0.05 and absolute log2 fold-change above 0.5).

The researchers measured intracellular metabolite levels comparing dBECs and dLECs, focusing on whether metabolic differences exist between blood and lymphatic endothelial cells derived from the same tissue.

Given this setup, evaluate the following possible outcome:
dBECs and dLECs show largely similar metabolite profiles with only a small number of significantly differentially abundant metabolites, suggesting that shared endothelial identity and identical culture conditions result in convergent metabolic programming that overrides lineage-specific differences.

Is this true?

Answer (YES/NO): NO